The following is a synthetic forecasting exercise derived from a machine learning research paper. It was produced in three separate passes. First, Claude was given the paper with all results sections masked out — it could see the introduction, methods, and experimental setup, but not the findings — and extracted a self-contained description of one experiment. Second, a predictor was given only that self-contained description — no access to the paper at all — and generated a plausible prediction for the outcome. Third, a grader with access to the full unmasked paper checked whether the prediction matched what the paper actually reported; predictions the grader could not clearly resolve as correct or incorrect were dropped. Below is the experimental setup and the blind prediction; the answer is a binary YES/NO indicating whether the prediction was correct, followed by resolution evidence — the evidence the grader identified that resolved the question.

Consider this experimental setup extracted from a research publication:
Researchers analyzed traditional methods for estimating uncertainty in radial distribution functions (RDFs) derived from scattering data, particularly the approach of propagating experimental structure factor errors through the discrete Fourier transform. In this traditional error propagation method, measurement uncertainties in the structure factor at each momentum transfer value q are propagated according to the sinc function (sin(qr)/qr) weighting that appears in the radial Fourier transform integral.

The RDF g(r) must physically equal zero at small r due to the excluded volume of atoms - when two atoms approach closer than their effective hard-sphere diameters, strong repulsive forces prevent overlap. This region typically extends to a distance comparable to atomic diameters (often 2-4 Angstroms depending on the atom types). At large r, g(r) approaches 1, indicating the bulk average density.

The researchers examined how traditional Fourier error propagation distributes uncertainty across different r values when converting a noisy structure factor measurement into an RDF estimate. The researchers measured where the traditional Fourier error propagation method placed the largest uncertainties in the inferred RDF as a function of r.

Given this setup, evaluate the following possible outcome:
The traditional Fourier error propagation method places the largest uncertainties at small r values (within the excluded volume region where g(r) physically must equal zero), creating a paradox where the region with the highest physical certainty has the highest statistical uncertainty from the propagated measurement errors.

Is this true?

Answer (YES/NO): YES